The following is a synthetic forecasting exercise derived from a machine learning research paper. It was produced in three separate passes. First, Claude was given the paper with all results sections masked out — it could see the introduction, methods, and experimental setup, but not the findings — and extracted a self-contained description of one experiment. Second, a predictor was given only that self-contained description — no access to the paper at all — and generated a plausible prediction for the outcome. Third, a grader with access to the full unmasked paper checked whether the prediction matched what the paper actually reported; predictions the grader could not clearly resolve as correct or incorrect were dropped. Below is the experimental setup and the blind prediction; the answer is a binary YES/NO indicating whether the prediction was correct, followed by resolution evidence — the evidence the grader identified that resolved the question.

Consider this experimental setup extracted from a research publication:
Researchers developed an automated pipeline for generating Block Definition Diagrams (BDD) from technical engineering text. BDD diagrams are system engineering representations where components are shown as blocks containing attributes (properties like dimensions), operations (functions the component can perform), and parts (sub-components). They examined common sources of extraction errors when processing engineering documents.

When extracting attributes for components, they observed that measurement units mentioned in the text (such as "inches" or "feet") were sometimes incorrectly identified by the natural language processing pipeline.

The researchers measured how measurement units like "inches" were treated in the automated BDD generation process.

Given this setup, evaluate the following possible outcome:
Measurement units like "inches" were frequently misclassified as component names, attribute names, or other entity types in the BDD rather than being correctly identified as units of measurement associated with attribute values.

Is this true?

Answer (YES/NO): YES